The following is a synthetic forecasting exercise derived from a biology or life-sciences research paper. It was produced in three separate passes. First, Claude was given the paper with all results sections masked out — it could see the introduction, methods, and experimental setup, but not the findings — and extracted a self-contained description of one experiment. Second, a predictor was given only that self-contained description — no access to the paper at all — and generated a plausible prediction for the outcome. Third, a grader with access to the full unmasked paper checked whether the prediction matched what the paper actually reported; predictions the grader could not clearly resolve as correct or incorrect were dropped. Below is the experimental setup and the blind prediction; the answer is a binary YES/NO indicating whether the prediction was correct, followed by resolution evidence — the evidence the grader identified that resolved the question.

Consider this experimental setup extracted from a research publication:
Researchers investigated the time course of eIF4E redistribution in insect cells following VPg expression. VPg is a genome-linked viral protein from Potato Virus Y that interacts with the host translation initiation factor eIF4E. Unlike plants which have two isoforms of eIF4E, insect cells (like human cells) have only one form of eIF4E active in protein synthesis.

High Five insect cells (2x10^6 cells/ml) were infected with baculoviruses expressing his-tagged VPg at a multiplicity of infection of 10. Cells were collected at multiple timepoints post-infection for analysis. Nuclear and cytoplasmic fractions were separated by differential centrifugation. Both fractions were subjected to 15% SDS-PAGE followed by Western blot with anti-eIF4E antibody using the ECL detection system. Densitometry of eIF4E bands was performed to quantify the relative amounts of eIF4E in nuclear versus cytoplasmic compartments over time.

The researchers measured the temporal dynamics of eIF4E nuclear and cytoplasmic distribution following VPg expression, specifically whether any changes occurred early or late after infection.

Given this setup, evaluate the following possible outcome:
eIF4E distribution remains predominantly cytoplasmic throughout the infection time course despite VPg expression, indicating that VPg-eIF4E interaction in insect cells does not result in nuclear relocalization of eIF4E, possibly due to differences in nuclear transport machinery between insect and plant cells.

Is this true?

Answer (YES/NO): NO